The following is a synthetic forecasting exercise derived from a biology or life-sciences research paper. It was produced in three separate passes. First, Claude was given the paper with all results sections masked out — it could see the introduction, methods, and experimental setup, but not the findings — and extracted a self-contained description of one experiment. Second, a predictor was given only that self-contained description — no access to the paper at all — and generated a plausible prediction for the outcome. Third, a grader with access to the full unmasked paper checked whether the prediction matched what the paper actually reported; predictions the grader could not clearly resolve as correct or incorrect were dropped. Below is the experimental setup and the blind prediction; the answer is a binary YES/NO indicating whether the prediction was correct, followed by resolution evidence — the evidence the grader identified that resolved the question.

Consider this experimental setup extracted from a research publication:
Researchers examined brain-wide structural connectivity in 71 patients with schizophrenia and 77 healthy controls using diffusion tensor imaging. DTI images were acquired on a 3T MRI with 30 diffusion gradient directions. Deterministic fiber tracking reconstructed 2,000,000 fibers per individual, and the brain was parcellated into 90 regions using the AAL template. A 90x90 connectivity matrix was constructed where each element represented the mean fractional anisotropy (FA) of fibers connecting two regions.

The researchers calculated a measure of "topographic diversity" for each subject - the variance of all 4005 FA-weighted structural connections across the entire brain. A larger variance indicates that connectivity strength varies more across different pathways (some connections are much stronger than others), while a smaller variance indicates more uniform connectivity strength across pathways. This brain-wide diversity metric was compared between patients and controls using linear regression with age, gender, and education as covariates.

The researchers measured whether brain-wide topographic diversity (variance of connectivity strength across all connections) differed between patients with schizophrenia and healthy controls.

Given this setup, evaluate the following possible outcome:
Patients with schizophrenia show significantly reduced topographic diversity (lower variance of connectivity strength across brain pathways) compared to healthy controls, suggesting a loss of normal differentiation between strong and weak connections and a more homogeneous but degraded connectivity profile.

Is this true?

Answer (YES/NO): YES